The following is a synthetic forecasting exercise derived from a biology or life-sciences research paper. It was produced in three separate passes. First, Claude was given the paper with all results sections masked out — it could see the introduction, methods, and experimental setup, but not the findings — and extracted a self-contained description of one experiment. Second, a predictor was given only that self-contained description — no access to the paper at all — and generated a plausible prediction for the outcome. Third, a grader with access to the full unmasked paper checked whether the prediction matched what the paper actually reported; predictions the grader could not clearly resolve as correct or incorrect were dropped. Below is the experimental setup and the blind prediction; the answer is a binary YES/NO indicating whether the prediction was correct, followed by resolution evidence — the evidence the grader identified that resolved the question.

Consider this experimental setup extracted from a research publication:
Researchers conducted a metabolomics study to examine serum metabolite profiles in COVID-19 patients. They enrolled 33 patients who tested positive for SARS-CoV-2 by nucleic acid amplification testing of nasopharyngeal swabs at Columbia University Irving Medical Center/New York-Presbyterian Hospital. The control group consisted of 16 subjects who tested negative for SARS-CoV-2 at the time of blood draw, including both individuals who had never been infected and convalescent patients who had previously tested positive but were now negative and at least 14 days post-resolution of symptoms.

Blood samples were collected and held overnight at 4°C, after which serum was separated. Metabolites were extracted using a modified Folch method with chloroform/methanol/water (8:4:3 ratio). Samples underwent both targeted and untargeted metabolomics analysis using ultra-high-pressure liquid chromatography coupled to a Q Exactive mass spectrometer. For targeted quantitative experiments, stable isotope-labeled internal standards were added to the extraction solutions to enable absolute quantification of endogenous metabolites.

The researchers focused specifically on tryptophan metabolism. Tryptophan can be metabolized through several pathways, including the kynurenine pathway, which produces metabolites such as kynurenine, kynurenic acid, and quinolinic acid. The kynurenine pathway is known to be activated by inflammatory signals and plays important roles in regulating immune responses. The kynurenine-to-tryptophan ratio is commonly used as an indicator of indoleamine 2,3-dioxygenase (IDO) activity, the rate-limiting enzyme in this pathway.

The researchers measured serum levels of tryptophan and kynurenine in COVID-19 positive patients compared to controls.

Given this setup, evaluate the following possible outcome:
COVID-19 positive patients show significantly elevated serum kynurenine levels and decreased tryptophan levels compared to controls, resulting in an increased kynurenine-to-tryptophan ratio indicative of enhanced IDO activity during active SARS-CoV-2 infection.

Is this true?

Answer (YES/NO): YES